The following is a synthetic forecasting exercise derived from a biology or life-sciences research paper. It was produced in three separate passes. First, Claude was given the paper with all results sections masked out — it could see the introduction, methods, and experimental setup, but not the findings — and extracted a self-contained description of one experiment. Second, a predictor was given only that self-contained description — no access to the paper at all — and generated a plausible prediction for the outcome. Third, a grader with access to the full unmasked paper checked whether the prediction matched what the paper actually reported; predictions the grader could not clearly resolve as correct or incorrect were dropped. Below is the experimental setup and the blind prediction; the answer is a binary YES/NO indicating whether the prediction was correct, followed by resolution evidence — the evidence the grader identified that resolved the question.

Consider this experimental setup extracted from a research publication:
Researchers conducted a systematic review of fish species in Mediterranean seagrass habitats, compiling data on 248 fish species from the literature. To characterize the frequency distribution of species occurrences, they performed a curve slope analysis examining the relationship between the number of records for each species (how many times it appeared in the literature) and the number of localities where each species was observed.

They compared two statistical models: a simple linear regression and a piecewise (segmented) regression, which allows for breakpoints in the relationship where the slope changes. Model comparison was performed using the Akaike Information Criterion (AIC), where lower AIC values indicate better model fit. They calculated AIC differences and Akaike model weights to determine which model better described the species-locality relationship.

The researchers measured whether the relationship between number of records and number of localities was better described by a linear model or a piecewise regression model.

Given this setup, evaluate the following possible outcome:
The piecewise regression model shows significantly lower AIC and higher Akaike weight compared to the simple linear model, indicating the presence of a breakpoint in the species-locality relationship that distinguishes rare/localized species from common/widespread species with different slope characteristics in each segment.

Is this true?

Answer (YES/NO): NO